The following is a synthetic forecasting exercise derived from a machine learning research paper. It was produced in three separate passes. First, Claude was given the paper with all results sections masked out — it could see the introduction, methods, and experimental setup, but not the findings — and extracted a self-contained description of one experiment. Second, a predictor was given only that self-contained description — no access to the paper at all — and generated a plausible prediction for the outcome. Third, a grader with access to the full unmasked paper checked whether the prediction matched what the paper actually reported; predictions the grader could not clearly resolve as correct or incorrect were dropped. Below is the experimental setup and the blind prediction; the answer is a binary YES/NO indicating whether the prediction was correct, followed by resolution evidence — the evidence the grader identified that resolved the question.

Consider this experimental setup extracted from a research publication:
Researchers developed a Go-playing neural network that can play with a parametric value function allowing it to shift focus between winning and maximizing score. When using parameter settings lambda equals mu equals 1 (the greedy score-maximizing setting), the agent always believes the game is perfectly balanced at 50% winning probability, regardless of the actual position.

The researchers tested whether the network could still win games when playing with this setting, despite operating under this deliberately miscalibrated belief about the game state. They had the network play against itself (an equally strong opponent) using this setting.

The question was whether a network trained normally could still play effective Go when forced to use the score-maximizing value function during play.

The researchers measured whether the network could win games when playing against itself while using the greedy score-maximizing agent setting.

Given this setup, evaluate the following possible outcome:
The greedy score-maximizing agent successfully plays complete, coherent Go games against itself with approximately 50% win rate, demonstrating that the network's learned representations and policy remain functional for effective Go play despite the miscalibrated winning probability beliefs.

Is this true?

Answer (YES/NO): YES